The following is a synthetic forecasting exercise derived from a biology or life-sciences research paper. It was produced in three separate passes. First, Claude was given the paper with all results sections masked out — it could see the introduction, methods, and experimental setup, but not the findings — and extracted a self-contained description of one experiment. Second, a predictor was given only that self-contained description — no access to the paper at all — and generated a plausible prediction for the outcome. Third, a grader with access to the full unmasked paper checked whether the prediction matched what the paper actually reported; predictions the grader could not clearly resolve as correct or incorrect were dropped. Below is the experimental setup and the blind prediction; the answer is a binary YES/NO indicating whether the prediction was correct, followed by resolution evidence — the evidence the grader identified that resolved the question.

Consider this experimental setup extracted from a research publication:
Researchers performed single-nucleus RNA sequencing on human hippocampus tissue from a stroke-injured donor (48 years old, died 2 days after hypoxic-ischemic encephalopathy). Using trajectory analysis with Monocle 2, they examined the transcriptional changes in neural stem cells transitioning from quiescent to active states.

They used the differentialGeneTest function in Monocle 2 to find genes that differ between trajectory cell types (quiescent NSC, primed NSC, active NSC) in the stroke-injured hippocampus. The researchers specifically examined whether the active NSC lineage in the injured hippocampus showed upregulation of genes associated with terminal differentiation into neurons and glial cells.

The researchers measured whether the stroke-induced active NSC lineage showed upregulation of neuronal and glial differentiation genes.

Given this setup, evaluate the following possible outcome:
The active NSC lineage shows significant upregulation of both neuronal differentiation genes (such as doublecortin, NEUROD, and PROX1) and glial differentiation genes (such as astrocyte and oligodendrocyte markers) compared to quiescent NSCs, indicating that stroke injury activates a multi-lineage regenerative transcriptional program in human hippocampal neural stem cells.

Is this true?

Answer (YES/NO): YES